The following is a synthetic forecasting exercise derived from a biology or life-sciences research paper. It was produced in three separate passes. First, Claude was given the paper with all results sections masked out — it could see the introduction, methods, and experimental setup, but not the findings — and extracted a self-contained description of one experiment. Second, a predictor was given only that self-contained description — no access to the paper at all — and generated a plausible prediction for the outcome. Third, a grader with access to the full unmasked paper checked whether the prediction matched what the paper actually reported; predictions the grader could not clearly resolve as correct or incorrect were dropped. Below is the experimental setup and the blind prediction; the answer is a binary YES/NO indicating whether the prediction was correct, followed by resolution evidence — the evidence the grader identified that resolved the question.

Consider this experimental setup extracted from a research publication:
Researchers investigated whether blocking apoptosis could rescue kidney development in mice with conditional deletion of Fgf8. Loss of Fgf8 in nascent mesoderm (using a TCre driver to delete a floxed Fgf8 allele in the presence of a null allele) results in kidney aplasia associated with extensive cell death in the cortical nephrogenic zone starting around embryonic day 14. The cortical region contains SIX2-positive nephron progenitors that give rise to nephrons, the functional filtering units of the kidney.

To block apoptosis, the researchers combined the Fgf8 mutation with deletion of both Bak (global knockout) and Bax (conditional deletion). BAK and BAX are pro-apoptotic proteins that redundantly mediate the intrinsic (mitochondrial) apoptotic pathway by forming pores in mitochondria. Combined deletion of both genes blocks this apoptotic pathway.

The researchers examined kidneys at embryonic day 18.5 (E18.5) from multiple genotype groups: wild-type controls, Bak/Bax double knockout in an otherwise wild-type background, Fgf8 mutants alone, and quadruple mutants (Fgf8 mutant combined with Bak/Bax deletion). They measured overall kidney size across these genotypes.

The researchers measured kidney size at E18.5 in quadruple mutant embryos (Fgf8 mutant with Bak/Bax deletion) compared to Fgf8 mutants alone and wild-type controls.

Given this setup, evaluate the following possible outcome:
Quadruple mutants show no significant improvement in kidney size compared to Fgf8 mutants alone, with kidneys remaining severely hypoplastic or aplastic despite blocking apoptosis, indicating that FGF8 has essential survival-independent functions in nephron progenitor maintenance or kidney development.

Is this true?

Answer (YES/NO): NO